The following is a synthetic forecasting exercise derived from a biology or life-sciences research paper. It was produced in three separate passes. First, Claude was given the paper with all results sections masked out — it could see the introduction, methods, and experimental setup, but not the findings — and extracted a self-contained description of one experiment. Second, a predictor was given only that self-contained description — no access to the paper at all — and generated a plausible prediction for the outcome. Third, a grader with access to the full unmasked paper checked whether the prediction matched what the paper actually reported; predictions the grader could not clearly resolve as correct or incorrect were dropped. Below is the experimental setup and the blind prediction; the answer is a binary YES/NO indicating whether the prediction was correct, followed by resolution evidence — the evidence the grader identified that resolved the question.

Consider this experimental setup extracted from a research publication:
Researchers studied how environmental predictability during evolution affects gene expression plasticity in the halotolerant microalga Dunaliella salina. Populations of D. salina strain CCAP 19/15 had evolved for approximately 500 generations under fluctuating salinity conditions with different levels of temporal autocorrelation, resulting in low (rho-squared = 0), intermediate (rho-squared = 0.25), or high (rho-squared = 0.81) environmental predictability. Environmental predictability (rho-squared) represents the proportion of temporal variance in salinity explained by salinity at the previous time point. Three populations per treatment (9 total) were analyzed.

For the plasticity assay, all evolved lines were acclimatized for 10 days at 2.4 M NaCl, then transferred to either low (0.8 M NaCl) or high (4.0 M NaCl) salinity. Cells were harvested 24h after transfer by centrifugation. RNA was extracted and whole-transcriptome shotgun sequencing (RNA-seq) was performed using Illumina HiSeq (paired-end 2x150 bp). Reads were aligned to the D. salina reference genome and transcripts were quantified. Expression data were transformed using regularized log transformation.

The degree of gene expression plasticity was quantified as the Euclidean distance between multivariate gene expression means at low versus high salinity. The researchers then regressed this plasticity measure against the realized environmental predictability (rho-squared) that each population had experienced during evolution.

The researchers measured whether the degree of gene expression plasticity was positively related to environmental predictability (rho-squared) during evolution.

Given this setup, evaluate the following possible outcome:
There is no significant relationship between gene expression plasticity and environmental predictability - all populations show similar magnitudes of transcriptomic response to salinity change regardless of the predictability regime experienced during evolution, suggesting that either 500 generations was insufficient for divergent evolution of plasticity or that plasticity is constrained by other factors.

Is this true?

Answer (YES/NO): NO